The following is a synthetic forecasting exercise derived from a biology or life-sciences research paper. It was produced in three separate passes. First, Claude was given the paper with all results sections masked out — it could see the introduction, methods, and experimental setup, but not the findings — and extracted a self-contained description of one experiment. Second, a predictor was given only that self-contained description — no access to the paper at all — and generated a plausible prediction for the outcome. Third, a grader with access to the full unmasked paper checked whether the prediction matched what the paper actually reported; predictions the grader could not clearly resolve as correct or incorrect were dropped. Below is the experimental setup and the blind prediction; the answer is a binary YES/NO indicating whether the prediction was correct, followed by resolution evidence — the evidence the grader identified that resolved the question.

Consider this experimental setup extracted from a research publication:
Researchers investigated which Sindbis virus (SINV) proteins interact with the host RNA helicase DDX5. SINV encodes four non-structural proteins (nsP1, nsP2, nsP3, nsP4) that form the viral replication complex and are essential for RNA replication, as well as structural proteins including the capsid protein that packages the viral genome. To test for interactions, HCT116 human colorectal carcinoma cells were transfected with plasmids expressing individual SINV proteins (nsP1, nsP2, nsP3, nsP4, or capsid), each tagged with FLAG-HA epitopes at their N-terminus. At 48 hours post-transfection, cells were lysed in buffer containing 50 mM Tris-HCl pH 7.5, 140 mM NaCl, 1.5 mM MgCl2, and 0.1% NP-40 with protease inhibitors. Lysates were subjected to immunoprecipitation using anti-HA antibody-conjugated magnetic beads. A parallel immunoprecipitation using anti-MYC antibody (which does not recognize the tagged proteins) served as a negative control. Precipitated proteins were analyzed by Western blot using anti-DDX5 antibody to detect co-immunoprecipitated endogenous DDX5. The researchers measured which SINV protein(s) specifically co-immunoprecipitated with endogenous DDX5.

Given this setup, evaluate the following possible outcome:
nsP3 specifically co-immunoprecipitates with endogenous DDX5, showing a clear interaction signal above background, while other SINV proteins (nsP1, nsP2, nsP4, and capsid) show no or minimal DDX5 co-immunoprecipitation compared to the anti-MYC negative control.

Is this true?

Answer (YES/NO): NO